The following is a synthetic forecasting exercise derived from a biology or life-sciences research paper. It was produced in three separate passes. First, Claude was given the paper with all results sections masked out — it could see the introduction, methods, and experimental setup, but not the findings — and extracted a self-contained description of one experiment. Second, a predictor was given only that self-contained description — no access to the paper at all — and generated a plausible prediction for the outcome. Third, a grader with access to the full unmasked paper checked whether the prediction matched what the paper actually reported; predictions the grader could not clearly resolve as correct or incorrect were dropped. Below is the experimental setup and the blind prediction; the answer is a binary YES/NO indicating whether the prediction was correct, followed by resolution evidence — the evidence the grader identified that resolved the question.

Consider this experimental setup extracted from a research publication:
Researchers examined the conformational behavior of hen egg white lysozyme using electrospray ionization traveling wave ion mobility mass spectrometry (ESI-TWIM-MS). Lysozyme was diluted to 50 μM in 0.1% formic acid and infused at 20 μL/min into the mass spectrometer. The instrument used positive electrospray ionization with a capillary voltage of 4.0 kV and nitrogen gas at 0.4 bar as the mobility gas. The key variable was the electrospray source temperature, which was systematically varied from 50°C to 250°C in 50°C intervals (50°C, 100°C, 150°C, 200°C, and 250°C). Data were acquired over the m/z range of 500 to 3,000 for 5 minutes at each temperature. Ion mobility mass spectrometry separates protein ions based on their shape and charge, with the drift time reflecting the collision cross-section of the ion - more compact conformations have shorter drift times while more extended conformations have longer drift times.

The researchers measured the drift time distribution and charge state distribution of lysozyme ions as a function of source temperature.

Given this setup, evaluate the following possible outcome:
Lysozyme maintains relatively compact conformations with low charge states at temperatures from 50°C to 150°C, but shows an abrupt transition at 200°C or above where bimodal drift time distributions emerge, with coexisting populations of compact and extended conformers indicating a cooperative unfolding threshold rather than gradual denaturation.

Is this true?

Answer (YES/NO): NO